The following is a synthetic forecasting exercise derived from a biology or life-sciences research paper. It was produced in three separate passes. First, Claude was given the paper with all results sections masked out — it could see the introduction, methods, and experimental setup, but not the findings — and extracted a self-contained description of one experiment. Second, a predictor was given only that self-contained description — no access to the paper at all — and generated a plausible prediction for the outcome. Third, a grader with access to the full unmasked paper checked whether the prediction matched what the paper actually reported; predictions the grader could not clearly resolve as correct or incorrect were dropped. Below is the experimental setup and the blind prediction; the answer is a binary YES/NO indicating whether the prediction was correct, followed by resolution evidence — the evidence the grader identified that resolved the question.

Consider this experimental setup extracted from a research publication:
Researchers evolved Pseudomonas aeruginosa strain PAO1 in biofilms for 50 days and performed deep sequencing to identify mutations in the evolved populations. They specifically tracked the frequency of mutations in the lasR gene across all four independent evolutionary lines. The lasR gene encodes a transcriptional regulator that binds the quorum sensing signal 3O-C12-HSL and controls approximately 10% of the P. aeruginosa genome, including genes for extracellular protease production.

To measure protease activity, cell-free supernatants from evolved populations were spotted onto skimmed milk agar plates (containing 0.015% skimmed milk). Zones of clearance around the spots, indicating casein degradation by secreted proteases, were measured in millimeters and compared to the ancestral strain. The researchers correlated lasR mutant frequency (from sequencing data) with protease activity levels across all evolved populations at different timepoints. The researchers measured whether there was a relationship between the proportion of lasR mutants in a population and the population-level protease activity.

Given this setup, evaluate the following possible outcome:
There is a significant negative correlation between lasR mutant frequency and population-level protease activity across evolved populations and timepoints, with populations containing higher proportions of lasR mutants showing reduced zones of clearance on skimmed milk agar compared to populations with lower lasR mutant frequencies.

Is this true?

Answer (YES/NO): YES